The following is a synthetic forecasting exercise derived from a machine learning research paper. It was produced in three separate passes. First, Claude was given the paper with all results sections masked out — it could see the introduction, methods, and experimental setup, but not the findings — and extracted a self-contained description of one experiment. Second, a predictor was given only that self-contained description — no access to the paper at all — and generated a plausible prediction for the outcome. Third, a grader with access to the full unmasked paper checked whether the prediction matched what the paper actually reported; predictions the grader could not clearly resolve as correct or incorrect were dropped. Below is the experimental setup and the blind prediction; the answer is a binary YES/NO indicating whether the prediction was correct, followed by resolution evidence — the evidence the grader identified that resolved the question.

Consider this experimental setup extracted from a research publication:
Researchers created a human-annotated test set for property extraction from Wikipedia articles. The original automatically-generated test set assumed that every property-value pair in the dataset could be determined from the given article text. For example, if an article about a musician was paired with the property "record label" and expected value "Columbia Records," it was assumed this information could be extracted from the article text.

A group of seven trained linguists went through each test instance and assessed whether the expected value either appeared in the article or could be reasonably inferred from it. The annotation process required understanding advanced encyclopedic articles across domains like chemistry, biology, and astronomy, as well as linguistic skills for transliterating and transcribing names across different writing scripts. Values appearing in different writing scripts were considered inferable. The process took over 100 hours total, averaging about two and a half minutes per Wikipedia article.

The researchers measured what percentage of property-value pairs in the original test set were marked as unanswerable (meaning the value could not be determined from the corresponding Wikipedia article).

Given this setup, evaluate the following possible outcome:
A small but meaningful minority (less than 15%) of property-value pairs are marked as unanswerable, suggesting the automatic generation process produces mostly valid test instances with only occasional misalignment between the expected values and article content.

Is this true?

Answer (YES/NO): NO